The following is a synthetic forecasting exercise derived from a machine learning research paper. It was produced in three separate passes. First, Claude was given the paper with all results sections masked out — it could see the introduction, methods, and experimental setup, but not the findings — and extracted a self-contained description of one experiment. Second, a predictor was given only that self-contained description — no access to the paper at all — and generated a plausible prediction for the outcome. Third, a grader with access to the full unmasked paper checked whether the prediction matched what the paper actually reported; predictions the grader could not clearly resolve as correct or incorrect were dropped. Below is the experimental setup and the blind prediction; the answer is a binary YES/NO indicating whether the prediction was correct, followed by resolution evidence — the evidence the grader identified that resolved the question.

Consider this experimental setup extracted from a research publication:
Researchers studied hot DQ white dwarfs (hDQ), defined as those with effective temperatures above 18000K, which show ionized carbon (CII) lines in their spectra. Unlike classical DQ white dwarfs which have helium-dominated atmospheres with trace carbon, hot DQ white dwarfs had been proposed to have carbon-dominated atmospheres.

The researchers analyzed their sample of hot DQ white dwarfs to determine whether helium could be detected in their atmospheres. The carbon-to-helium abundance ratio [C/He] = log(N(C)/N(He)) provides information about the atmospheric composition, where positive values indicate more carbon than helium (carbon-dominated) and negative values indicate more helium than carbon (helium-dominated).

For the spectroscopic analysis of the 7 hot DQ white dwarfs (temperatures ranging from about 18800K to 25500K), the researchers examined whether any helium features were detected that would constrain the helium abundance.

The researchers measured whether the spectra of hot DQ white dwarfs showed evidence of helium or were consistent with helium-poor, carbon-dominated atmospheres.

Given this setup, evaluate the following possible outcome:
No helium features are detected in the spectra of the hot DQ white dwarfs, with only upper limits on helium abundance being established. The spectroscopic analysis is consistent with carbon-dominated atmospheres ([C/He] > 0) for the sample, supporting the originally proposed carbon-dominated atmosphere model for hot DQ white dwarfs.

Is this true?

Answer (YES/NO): YES